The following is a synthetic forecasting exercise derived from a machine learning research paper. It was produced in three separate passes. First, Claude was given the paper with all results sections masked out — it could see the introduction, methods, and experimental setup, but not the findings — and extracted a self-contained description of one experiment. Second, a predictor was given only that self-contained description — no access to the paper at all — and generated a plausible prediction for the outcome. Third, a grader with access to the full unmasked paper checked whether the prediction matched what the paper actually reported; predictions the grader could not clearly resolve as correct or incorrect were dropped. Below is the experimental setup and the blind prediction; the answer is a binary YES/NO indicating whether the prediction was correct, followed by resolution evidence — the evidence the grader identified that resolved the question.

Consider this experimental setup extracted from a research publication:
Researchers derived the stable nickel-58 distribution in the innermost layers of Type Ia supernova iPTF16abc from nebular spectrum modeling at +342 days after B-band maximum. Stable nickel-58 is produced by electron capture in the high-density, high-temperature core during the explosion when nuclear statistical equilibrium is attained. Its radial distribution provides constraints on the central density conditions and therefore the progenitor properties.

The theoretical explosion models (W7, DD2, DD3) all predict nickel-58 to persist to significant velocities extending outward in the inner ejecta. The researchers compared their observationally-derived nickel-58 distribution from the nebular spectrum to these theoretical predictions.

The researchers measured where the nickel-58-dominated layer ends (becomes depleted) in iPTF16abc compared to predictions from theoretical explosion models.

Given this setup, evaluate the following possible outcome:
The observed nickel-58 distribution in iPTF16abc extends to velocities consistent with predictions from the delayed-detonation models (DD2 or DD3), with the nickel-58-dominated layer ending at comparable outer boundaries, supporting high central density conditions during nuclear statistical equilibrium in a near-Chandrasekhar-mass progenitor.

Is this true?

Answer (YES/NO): NO